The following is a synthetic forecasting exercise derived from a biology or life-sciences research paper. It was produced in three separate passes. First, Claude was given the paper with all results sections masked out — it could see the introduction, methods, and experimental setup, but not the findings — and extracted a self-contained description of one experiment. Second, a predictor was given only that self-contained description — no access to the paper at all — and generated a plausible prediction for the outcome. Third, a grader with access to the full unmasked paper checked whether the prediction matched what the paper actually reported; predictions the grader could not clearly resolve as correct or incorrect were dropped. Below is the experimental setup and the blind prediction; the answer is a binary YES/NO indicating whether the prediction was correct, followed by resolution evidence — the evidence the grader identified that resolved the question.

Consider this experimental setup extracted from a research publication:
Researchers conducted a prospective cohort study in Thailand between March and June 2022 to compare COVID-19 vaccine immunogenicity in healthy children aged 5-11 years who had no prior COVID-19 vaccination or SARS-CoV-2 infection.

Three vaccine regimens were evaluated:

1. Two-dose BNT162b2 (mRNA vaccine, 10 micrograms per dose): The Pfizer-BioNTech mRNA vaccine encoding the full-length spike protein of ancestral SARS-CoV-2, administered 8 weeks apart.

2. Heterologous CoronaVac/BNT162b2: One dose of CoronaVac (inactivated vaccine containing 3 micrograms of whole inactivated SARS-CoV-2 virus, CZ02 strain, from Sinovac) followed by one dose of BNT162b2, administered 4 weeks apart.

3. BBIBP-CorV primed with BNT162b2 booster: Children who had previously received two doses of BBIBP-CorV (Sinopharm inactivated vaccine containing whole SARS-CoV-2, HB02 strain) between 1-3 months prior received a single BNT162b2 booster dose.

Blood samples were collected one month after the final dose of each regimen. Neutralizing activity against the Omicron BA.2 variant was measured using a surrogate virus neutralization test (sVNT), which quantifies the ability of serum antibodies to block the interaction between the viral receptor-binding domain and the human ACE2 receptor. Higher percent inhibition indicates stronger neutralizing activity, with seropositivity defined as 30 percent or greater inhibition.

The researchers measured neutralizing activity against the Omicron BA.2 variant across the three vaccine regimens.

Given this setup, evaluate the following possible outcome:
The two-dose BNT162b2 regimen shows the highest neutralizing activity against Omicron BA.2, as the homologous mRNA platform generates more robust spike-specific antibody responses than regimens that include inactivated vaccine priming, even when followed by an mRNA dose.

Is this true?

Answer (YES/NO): NO